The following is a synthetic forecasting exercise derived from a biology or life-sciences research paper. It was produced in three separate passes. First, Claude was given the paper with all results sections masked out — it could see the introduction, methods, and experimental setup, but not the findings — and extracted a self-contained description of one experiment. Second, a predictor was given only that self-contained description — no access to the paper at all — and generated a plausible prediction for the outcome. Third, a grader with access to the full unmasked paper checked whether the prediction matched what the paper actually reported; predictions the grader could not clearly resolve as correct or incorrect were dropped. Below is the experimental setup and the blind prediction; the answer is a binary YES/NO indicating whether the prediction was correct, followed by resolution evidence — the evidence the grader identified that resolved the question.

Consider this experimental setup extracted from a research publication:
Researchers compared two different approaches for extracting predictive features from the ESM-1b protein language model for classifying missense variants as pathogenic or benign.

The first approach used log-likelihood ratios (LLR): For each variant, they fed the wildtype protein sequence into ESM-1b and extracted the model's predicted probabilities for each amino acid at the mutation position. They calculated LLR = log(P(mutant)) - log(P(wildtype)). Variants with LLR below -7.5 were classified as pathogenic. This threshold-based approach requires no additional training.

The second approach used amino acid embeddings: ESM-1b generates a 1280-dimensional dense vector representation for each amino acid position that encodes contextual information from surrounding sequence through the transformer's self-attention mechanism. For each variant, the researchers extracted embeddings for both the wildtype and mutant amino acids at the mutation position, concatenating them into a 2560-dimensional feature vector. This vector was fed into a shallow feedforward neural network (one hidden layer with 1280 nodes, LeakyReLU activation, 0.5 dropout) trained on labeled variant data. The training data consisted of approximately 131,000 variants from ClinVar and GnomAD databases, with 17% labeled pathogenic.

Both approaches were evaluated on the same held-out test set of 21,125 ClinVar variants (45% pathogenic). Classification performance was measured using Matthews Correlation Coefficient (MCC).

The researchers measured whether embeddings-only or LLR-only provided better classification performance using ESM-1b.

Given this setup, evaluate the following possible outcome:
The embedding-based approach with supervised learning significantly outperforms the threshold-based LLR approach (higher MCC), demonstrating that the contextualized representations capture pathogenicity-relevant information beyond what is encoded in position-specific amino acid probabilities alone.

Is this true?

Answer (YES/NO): YES